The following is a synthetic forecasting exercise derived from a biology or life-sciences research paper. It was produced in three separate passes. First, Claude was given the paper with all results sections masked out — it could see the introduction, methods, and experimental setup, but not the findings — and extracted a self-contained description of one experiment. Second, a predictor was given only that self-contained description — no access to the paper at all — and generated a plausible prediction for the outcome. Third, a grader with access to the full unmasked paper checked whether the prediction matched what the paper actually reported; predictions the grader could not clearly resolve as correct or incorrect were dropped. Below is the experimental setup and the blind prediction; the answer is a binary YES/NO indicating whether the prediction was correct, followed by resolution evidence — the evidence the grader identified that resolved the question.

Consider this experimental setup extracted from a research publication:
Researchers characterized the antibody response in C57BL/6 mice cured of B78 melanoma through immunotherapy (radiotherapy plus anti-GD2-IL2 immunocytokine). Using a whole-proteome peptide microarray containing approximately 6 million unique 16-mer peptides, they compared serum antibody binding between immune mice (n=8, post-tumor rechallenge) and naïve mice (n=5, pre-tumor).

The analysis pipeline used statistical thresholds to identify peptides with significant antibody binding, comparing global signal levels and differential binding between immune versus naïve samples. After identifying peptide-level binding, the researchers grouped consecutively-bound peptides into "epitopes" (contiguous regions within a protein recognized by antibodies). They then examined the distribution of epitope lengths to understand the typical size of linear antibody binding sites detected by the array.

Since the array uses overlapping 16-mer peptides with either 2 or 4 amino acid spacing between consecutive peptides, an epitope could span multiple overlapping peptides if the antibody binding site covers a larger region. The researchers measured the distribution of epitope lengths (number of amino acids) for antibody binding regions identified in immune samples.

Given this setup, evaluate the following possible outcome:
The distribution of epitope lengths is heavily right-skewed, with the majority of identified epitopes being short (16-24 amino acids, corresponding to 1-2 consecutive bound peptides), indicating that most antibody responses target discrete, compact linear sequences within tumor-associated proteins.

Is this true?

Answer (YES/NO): NO